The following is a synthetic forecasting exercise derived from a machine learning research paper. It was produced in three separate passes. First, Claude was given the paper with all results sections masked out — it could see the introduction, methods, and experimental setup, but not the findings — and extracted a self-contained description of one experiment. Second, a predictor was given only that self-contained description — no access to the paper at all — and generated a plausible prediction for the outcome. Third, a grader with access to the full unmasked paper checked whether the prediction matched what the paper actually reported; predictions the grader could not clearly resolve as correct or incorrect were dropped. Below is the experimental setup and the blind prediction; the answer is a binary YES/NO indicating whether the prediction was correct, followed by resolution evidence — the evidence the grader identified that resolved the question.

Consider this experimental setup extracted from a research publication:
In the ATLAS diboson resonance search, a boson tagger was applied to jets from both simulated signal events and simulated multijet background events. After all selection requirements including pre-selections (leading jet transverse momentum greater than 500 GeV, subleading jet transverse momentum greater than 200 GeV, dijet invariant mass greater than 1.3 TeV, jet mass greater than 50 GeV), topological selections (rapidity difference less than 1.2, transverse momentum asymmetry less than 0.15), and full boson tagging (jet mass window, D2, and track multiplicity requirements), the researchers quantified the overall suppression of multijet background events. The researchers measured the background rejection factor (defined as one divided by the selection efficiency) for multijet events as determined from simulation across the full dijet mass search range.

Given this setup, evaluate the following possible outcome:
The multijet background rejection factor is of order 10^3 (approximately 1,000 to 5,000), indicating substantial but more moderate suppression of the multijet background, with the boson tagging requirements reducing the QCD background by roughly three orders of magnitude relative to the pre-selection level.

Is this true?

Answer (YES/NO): NO